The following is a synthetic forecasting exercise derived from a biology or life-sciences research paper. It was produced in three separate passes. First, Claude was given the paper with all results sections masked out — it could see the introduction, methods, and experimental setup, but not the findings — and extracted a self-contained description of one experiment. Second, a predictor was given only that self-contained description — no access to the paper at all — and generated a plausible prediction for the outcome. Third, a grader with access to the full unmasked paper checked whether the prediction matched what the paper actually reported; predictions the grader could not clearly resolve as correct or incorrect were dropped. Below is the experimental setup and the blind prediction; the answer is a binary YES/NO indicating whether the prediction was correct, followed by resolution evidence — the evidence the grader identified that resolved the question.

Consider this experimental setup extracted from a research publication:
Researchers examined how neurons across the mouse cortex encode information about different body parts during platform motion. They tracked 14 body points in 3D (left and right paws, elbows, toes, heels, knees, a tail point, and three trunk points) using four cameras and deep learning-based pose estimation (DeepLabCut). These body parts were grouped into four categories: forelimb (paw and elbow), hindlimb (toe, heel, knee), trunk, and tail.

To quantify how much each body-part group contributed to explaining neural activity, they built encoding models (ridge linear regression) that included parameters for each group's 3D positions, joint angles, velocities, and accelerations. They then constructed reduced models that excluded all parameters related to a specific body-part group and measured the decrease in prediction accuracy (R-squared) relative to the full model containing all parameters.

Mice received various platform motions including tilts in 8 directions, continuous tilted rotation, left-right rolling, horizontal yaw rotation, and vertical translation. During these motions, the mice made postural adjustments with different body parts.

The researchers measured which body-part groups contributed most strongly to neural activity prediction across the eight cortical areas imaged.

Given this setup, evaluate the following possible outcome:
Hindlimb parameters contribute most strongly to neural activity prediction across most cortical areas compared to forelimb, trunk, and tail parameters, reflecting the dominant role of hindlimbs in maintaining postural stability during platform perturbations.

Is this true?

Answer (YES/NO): NO